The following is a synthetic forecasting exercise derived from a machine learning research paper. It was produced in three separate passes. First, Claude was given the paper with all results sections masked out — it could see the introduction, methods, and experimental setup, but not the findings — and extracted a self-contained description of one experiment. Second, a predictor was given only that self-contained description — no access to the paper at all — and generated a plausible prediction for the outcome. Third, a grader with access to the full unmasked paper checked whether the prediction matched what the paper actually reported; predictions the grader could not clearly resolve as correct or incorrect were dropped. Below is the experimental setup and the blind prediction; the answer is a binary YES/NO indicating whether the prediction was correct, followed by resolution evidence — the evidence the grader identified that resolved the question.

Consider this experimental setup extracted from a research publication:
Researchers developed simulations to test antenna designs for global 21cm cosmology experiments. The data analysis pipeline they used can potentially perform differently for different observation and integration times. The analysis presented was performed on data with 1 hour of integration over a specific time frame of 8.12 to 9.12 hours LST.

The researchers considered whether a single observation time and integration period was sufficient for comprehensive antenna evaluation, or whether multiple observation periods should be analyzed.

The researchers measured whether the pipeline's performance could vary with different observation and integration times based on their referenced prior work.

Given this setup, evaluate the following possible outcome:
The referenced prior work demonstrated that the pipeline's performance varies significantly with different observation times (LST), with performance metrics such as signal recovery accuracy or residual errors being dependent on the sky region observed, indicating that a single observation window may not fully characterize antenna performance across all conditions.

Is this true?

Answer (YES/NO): NO